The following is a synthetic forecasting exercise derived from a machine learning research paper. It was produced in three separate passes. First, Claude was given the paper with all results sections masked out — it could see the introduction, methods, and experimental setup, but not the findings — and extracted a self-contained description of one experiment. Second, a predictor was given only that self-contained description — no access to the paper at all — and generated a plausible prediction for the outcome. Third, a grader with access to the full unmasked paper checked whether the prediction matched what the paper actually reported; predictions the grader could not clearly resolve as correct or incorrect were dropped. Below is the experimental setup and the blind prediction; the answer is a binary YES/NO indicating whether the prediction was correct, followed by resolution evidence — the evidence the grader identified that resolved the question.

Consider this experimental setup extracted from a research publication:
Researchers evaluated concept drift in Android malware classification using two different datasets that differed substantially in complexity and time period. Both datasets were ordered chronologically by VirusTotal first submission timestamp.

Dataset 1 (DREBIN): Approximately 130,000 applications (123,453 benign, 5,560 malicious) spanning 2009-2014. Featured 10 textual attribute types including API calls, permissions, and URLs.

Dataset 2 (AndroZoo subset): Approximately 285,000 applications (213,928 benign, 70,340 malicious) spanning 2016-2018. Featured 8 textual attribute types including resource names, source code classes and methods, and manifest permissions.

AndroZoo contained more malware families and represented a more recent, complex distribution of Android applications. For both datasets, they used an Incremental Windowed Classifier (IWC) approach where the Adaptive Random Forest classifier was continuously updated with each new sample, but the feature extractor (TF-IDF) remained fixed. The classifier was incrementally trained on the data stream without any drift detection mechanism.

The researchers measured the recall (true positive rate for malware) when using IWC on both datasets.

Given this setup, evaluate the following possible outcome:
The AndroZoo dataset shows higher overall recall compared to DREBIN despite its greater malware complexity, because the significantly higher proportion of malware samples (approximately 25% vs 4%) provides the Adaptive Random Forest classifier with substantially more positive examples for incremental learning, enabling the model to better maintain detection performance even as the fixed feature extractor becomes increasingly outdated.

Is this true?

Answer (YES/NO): NO